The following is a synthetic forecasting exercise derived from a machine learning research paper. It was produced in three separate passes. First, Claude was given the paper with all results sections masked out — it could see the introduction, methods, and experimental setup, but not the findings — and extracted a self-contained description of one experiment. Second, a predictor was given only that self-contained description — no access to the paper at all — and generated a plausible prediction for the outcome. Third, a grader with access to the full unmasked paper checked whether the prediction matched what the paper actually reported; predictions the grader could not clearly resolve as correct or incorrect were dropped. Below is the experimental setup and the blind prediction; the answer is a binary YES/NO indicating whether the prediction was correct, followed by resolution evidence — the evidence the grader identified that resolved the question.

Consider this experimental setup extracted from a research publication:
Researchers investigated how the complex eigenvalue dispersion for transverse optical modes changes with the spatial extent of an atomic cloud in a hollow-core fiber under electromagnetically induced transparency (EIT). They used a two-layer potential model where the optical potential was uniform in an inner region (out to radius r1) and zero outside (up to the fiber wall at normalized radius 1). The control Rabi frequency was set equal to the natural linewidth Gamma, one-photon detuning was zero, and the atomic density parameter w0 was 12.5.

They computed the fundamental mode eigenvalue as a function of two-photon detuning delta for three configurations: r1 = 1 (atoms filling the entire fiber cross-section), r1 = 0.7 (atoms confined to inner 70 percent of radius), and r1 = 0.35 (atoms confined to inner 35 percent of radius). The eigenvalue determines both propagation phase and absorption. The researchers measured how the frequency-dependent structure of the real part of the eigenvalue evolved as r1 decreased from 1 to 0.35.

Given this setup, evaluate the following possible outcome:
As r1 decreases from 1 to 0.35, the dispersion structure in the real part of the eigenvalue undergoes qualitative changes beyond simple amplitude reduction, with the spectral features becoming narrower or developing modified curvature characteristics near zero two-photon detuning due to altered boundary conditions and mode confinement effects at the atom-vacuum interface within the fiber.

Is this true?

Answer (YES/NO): YES